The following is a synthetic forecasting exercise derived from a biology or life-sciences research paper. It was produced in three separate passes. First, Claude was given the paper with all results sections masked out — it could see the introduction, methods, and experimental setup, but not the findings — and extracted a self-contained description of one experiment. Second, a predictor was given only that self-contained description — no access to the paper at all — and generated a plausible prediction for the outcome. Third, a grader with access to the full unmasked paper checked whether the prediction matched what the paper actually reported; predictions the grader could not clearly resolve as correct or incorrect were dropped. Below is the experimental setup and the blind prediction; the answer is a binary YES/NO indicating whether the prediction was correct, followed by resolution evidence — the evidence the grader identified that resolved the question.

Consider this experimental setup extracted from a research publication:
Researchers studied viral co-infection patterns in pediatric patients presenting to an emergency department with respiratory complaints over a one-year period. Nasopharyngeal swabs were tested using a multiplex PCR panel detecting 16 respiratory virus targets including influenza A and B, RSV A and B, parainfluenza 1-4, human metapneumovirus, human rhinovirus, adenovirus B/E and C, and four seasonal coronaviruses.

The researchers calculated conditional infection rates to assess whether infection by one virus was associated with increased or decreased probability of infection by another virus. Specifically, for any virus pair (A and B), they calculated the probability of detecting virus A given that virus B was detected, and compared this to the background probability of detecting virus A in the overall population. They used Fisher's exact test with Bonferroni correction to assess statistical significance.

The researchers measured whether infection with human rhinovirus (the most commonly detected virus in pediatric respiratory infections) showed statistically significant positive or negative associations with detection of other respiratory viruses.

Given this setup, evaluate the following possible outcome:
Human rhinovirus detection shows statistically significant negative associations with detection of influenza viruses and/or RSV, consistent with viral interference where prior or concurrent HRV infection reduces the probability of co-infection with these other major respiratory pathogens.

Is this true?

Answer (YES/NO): YES